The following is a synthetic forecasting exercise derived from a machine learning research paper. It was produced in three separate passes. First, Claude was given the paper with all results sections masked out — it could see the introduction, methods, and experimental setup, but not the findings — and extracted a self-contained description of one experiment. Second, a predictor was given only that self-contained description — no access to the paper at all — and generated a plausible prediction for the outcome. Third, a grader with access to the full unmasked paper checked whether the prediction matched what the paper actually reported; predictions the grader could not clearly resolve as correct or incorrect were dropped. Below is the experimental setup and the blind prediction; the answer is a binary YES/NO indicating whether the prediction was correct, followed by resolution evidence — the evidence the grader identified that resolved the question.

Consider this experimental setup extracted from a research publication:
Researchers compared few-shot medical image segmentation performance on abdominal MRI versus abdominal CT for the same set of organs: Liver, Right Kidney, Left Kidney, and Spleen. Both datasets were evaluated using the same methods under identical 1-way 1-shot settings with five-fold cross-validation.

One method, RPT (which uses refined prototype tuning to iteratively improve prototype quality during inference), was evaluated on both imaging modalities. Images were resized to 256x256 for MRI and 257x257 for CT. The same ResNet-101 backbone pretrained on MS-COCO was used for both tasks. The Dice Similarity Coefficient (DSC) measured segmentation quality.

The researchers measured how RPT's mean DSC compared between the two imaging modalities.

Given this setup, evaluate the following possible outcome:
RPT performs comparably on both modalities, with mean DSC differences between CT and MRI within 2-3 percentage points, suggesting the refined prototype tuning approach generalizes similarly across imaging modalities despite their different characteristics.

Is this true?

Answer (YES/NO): NO